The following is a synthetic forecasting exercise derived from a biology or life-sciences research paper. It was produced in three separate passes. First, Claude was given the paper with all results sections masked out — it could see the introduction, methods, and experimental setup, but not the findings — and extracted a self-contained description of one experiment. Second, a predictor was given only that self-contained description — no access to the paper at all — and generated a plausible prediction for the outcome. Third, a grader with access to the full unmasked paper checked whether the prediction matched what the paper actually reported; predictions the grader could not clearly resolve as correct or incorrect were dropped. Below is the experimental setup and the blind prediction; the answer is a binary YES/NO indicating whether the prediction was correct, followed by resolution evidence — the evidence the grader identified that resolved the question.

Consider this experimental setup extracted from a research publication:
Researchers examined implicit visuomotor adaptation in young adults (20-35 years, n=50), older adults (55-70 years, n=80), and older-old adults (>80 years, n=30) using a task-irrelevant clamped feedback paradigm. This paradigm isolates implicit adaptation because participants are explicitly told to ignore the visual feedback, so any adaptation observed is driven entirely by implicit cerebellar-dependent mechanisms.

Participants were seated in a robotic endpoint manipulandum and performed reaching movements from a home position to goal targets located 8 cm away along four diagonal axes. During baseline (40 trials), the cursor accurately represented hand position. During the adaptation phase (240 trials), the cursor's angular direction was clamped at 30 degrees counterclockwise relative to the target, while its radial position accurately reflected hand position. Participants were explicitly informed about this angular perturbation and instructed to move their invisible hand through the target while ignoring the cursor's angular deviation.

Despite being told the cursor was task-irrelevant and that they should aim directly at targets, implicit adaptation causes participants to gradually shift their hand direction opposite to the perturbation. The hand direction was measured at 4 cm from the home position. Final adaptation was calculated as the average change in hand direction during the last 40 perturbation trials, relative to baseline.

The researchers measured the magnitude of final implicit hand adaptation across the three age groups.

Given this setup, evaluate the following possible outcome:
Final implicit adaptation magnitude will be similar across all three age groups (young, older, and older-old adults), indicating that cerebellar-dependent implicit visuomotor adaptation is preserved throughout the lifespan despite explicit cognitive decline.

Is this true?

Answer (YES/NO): YES